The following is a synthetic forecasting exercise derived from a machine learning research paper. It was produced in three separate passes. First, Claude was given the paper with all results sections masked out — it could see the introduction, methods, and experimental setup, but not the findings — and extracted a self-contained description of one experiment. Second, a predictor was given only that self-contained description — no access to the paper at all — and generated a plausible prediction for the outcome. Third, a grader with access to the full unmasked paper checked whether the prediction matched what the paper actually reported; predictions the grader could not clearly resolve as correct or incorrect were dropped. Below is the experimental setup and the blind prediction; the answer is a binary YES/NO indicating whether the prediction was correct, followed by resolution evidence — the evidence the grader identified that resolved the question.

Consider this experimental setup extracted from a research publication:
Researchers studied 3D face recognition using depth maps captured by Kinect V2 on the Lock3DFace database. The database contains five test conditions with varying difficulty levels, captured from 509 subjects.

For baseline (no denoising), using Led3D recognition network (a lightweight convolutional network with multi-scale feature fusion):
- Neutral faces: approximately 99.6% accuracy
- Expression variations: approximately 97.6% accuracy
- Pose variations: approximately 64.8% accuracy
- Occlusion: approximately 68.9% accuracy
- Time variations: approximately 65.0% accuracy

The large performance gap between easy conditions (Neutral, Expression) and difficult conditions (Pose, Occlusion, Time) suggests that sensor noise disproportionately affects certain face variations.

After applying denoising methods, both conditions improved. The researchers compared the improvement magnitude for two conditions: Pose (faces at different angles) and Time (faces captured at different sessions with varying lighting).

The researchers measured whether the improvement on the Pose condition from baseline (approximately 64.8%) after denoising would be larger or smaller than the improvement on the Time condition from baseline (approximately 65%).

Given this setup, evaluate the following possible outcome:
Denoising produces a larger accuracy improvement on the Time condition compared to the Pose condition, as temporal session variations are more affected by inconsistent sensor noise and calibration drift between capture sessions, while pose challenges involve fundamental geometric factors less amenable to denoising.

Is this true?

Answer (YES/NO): NO